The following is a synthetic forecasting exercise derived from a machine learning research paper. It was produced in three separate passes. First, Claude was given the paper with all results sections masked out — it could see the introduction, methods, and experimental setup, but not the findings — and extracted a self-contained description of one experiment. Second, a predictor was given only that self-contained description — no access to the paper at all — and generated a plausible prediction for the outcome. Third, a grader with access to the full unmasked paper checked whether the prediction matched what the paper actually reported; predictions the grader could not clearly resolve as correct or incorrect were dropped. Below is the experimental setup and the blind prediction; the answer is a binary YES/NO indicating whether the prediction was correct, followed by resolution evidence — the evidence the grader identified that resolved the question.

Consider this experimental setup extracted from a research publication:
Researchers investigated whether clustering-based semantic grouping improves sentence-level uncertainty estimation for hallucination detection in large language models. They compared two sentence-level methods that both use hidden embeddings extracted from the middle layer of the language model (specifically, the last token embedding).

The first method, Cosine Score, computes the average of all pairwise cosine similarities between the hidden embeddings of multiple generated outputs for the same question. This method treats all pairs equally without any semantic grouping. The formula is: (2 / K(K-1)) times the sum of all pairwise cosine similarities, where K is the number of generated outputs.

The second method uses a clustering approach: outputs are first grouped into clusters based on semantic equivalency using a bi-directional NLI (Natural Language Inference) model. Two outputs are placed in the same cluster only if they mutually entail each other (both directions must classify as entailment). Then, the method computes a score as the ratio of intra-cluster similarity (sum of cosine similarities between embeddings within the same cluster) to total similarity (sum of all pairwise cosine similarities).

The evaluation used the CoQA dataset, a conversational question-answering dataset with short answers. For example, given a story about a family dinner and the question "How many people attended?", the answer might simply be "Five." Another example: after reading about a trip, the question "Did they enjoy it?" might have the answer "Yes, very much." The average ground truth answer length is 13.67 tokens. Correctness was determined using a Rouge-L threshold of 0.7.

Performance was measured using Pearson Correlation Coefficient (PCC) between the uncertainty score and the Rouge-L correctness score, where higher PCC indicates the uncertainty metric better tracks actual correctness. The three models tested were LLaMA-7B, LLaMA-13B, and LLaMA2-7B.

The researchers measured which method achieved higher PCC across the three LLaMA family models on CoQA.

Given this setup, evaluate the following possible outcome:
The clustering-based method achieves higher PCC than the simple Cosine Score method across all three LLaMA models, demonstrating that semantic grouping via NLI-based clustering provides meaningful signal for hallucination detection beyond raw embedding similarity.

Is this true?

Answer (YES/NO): NO